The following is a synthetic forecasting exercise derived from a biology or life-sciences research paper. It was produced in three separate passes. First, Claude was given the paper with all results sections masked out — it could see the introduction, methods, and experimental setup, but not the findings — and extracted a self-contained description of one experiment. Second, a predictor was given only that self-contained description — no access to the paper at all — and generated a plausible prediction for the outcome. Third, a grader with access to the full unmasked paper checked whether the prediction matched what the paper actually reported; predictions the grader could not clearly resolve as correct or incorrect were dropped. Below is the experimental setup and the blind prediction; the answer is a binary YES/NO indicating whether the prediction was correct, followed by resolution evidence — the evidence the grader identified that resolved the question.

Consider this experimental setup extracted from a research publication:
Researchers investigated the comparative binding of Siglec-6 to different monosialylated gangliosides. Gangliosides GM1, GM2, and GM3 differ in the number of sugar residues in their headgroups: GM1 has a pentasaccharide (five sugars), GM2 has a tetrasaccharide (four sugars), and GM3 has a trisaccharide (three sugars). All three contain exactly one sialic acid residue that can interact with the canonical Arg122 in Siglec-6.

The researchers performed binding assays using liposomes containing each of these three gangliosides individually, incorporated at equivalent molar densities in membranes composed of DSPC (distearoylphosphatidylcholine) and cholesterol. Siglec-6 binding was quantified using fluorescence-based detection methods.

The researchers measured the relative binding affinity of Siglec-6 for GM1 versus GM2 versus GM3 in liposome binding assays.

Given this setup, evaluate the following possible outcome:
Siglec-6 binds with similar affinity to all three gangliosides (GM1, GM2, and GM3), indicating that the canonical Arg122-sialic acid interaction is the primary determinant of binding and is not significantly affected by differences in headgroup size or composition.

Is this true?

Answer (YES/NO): NO